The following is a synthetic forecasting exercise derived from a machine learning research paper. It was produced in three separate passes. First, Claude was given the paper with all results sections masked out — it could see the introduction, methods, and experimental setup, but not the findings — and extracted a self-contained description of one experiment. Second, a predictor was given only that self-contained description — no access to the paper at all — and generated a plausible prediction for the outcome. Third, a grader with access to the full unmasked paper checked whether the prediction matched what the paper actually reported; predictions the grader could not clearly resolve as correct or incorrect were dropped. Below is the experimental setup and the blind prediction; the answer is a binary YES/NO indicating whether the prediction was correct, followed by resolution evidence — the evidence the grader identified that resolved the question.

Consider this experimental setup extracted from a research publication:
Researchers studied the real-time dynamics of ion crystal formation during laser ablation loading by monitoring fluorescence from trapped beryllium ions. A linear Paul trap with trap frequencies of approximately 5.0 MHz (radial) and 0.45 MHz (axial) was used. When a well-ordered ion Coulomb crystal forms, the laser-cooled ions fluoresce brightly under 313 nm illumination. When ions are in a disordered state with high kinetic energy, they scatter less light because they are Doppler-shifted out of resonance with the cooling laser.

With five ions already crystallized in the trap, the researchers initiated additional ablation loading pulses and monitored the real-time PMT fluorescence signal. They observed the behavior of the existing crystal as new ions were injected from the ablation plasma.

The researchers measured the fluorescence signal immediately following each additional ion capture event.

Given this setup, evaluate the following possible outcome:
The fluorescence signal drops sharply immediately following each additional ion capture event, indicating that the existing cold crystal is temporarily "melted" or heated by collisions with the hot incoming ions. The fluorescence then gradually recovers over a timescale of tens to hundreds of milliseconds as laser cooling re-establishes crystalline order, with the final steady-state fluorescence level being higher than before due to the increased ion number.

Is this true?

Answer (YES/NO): YES